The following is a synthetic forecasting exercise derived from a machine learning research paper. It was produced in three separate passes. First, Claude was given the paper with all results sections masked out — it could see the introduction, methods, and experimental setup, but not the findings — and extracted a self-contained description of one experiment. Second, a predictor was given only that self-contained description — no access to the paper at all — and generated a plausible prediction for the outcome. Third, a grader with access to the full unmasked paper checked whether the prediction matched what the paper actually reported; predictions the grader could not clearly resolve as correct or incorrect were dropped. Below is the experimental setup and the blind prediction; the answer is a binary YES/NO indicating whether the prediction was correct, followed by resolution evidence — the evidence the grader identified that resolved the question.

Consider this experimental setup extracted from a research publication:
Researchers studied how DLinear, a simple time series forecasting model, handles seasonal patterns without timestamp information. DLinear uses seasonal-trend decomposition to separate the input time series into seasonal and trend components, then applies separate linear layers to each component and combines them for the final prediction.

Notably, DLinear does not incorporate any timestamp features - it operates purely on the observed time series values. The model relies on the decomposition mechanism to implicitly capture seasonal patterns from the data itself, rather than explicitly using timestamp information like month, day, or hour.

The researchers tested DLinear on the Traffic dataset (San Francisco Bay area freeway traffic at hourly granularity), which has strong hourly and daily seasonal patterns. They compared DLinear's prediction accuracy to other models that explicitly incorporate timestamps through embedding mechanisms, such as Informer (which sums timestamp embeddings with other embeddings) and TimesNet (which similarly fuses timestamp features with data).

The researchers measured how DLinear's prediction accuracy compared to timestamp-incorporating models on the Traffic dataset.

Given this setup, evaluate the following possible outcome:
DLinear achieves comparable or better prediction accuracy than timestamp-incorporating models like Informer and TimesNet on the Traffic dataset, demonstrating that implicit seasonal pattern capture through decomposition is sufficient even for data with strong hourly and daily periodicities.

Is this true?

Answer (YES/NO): NO